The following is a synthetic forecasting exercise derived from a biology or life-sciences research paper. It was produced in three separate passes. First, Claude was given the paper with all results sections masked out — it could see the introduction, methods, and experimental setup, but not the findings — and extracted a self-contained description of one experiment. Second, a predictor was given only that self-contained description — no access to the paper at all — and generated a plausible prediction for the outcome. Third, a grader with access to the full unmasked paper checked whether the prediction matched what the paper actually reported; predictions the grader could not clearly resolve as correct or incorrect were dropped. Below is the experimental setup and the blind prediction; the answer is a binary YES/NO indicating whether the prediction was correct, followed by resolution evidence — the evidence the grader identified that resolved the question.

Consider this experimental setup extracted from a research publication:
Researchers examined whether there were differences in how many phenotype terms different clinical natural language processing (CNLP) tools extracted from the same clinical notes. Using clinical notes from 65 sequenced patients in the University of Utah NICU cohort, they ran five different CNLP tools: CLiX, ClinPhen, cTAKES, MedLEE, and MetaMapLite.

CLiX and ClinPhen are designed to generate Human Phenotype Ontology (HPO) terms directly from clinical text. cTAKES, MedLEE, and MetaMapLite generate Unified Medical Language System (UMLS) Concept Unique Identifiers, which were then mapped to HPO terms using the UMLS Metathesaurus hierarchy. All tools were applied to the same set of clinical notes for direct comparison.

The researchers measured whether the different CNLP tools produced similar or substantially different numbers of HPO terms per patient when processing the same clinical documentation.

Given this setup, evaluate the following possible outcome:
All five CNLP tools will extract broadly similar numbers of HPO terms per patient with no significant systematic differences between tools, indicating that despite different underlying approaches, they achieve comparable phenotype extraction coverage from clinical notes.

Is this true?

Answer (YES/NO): NO